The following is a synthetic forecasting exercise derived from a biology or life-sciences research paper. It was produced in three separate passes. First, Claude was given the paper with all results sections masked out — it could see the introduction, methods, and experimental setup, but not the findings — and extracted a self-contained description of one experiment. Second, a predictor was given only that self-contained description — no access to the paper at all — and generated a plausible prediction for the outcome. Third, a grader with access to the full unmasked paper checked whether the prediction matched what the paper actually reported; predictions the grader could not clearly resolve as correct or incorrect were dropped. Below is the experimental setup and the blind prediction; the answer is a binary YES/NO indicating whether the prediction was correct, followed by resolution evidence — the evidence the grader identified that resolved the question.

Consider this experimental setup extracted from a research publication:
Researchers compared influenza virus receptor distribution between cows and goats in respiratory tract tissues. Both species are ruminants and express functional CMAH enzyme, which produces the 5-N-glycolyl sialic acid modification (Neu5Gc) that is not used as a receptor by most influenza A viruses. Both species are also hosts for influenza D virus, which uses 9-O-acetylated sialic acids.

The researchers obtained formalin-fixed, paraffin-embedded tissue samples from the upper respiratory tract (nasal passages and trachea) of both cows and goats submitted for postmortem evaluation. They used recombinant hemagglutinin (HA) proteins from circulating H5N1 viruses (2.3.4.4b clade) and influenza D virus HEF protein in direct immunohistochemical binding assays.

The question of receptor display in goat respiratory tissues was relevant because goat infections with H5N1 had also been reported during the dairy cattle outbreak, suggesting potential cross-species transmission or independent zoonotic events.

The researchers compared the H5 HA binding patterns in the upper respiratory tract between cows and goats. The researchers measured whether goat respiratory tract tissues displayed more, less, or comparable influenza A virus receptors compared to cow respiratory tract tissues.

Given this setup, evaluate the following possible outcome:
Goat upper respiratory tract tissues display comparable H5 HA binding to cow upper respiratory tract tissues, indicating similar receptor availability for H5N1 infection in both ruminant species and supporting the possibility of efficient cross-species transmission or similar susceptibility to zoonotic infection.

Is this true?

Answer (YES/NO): NO